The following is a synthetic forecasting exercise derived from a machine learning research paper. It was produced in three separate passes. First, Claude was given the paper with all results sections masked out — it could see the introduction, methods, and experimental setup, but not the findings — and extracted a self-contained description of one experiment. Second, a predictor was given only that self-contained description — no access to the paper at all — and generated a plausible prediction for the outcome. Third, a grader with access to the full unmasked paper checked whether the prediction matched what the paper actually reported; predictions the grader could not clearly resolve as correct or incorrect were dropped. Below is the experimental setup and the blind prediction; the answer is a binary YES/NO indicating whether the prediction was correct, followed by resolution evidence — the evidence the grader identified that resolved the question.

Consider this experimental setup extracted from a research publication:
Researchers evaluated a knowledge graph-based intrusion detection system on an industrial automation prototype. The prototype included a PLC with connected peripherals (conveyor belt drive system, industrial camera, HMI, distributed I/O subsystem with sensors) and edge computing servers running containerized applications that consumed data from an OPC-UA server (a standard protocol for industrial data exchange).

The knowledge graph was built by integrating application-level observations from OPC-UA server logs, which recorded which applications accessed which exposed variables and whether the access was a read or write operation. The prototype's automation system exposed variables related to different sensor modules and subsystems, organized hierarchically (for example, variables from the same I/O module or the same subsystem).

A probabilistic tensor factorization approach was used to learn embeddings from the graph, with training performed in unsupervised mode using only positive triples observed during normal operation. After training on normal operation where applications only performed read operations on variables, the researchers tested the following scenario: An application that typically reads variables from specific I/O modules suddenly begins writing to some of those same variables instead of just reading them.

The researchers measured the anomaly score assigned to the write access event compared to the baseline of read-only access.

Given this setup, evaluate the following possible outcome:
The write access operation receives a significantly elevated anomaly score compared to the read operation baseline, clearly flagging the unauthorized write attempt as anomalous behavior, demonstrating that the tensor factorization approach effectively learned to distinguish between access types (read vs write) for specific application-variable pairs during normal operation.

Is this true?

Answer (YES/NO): NO